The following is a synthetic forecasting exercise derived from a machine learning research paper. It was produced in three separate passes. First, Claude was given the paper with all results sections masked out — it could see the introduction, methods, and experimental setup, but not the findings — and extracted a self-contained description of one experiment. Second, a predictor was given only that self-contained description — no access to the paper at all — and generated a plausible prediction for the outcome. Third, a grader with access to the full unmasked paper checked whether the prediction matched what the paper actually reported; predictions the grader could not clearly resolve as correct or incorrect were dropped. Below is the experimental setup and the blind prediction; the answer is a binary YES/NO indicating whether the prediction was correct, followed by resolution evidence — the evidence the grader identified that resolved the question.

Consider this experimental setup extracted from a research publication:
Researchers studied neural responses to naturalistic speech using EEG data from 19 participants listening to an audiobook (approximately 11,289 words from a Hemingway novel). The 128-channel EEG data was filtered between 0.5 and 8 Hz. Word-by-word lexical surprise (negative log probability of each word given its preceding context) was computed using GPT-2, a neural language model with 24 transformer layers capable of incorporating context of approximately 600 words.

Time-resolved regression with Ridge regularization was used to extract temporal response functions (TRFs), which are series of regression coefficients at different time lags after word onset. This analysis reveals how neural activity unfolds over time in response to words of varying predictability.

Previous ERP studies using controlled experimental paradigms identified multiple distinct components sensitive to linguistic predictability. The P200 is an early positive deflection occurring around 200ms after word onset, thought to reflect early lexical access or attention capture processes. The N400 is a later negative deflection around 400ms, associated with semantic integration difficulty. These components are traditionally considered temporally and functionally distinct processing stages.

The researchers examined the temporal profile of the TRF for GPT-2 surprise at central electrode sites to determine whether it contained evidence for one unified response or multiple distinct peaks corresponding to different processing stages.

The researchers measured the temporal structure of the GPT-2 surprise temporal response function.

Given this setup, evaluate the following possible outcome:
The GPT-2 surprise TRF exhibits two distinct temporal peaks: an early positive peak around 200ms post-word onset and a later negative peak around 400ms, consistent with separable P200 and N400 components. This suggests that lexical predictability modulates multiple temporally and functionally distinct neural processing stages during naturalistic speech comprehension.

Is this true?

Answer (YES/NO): YES